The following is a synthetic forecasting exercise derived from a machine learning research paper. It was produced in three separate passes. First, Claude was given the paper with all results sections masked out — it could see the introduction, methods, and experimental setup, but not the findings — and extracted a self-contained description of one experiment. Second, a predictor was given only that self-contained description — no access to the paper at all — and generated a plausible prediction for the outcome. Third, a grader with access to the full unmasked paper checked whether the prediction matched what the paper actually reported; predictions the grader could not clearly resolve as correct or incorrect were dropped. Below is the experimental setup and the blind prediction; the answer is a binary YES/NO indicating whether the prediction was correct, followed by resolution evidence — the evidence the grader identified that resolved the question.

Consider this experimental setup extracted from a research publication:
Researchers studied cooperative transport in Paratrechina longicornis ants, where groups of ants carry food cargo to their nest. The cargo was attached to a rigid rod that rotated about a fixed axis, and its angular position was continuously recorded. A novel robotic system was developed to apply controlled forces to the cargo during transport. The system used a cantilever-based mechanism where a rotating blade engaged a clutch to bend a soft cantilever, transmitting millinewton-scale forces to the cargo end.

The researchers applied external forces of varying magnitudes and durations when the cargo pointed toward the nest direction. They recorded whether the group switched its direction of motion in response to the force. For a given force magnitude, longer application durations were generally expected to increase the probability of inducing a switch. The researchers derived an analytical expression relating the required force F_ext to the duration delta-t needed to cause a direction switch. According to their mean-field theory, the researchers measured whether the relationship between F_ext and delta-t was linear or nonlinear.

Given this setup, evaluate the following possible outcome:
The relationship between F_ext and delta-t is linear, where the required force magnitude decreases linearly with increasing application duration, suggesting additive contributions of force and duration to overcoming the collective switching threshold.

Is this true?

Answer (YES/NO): NO